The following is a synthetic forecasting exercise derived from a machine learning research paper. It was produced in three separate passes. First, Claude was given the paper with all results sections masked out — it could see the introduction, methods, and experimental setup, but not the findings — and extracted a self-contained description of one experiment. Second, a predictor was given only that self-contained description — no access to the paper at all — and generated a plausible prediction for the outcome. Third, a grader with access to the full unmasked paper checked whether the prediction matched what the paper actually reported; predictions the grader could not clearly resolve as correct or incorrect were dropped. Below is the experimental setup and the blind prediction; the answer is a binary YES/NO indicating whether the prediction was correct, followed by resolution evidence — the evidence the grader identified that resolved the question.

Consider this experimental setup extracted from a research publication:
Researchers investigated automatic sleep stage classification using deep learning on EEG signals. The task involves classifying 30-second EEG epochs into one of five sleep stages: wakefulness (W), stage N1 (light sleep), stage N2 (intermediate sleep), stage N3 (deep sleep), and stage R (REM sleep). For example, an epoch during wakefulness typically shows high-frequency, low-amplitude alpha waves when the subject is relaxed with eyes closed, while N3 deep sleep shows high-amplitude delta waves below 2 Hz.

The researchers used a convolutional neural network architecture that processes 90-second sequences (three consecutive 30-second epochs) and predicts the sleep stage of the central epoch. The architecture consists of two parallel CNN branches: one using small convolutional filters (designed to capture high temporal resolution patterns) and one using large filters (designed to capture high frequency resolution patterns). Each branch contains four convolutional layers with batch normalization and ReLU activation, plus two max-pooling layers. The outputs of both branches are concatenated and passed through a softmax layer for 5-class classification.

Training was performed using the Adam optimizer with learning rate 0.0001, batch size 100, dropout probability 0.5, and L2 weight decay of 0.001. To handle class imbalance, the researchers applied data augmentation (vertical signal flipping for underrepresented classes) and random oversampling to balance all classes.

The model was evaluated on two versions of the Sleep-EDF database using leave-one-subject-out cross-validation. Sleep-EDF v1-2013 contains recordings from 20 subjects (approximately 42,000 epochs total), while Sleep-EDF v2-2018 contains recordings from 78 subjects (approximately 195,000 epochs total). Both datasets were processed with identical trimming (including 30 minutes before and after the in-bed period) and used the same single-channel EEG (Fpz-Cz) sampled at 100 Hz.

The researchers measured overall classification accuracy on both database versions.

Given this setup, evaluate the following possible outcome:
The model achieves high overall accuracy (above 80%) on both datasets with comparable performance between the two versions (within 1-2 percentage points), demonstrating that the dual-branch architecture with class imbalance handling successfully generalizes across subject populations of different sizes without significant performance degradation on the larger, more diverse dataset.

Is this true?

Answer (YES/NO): NO